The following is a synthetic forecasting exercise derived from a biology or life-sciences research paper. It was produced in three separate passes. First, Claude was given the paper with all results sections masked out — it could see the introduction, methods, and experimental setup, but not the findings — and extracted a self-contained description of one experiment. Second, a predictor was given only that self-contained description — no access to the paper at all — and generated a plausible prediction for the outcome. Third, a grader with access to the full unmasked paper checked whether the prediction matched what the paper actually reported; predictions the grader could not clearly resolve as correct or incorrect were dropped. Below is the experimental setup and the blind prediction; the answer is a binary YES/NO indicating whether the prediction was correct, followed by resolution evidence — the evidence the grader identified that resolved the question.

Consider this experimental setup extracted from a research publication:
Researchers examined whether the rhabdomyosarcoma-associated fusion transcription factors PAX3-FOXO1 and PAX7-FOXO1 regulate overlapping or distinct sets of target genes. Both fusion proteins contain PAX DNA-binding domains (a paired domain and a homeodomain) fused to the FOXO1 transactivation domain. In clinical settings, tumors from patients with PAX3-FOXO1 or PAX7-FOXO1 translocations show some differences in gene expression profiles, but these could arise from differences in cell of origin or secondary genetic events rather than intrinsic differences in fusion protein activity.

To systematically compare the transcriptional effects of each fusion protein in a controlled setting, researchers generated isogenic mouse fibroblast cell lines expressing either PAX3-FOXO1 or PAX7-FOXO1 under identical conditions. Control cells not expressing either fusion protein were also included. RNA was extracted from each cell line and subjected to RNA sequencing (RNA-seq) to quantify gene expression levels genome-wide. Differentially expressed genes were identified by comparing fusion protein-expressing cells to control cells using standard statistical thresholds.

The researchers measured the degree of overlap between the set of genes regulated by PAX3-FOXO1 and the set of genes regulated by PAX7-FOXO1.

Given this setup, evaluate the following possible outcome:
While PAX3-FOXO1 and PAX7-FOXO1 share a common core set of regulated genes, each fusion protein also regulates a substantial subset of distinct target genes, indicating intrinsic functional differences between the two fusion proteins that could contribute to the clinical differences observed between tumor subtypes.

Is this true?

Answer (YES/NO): YES